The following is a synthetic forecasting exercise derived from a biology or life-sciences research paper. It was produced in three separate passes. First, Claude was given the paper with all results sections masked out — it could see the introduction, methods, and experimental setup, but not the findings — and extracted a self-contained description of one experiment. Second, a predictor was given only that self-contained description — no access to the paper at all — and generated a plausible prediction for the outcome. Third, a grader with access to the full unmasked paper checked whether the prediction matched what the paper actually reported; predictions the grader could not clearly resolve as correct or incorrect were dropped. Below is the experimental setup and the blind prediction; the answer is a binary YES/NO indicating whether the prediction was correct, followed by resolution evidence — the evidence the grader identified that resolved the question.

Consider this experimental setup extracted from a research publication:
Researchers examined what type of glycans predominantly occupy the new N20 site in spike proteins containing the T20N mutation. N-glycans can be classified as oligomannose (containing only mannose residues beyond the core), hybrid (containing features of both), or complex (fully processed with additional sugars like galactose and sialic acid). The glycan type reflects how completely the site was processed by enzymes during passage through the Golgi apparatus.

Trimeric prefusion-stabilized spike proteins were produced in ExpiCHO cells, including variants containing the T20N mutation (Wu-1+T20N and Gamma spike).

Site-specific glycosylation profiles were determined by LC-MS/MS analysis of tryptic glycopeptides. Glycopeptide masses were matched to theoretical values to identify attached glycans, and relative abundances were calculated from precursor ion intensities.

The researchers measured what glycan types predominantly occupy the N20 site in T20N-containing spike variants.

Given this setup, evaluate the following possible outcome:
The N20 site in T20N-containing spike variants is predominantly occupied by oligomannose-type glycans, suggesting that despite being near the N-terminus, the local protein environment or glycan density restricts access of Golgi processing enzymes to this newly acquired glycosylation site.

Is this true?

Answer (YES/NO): NO